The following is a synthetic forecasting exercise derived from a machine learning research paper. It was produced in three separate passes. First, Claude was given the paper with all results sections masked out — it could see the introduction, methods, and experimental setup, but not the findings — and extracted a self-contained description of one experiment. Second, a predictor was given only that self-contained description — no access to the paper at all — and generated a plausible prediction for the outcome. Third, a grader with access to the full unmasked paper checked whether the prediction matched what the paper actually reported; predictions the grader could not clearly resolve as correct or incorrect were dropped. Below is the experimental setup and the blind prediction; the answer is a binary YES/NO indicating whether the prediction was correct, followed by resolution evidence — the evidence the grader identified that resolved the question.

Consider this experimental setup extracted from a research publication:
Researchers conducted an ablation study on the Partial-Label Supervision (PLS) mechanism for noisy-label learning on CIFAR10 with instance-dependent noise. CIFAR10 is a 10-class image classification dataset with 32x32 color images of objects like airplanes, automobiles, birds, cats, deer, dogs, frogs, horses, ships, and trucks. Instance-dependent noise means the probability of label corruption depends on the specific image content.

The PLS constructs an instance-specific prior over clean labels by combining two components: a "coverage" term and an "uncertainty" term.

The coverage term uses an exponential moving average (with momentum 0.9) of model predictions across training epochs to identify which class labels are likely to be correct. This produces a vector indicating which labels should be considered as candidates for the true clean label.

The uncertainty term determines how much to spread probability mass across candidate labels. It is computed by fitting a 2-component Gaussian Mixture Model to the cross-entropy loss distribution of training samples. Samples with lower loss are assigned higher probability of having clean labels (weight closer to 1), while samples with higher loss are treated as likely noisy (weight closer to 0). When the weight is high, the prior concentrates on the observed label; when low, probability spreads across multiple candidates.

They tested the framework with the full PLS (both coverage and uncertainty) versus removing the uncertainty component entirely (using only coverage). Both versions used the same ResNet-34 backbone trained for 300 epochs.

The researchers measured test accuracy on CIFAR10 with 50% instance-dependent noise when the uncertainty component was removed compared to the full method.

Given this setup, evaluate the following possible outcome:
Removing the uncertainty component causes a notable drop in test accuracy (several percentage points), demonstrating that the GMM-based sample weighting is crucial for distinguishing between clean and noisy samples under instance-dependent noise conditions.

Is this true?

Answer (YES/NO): NO